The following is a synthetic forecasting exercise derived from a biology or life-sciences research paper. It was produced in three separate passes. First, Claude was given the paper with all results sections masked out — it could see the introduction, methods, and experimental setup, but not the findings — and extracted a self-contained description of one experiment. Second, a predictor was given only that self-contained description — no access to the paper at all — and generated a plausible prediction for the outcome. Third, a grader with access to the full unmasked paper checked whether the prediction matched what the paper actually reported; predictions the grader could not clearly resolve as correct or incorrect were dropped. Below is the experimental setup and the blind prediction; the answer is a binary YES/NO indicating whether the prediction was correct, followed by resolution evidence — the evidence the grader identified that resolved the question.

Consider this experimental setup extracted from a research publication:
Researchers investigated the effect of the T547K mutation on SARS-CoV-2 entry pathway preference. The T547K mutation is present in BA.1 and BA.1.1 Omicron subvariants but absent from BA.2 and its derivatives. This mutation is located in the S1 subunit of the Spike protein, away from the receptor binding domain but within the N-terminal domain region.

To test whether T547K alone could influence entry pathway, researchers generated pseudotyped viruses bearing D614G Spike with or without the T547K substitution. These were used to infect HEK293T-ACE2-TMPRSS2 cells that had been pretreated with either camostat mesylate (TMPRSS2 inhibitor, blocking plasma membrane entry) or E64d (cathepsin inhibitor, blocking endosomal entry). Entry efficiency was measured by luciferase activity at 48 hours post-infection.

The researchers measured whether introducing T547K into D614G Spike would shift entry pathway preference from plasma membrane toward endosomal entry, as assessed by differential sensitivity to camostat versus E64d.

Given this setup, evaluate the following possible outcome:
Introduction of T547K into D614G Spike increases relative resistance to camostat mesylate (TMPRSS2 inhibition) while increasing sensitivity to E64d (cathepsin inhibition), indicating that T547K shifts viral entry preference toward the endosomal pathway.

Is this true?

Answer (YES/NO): NO